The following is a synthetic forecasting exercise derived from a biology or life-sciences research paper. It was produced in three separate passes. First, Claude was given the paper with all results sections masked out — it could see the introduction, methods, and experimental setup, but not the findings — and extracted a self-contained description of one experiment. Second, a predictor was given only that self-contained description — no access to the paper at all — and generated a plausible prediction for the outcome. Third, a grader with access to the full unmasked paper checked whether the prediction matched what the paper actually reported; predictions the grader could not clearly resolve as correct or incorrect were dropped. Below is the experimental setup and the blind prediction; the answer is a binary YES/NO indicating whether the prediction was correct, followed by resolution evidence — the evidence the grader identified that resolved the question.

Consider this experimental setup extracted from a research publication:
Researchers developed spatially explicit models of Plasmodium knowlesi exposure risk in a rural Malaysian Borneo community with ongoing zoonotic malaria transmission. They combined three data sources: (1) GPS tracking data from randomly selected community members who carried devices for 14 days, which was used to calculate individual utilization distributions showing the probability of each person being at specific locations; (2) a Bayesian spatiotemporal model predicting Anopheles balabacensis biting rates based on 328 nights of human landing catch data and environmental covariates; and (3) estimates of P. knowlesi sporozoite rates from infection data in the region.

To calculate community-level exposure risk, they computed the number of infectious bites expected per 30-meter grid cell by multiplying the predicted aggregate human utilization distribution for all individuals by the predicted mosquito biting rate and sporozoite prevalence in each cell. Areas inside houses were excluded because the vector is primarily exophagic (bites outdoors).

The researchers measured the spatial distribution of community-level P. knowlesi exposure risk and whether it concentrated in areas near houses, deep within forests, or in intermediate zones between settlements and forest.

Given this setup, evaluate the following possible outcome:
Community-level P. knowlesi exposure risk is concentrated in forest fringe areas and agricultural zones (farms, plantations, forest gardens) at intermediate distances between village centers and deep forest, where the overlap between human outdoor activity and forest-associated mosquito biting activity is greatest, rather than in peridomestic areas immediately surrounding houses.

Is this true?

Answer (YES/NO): NO